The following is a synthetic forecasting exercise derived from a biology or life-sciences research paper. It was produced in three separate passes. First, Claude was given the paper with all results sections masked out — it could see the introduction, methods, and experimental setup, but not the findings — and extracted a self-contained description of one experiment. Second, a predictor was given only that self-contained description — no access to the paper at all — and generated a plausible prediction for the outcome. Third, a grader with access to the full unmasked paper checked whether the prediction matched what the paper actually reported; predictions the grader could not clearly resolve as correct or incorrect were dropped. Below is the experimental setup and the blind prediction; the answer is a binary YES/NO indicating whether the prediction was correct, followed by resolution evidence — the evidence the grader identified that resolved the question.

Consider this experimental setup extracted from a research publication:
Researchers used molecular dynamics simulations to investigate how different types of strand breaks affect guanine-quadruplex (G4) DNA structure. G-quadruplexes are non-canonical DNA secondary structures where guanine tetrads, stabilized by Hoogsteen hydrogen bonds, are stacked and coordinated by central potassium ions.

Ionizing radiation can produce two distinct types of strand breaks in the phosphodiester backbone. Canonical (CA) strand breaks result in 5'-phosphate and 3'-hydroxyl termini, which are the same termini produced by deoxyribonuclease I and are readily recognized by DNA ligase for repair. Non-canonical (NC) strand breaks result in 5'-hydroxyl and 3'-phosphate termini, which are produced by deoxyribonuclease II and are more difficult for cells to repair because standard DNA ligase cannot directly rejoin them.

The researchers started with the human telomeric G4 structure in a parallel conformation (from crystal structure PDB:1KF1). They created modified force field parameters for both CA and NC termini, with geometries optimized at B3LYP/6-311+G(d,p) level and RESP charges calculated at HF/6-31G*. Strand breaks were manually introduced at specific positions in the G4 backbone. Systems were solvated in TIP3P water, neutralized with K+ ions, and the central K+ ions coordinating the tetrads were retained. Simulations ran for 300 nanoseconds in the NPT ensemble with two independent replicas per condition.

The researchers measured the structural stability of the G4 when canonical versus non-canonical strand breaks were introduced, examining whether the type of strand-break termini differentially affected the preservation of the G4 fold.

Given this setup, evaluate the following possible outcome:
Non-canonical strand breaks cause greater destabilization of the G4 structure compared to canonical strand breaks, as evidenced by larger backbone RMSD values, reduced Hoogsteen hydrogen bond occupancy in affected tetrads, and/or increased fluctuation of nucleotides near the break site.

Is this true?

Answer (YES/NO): NO